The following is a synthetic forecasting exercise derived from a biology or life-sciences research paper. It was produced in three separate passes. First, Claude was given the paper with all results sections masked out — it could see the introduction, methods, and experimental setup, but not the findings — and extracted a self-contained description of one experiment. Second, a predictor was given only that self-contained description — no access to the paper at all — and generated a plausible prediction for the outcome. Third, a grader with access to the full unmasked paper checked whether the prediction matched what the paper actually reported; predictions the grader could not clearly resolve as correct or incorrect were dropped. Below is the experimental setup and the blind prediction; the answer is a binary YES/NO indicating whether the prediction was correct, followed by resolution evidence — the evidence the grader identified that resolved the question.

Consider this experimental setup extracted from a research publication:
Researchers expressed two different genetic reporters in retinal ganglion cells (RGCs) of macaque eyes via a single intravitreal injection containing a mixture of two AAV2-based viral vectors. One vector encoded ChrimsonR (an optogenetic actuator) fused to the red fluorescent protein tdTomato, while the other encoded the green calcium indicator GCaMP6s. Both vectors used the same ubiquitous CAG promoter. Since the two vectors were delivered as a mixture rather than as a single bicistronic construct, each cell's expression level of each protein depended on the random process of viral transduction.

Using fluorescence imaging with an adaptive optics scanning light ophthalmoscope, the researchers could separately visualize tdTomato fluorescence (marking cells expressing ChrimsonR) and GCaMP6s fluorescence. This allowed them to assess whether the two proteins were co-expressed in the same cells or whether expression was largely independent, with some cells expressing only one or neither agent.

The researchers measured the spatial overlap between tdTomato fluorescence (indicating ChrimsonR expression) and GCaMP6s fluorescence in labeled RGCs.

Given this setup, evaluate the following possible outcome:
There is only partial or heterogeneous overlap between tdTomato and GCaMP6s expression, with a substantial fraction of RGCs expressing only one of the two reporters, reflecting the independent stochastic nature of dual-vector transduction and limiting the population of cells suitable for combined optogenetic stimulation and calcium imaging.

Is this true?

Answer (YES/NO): NO